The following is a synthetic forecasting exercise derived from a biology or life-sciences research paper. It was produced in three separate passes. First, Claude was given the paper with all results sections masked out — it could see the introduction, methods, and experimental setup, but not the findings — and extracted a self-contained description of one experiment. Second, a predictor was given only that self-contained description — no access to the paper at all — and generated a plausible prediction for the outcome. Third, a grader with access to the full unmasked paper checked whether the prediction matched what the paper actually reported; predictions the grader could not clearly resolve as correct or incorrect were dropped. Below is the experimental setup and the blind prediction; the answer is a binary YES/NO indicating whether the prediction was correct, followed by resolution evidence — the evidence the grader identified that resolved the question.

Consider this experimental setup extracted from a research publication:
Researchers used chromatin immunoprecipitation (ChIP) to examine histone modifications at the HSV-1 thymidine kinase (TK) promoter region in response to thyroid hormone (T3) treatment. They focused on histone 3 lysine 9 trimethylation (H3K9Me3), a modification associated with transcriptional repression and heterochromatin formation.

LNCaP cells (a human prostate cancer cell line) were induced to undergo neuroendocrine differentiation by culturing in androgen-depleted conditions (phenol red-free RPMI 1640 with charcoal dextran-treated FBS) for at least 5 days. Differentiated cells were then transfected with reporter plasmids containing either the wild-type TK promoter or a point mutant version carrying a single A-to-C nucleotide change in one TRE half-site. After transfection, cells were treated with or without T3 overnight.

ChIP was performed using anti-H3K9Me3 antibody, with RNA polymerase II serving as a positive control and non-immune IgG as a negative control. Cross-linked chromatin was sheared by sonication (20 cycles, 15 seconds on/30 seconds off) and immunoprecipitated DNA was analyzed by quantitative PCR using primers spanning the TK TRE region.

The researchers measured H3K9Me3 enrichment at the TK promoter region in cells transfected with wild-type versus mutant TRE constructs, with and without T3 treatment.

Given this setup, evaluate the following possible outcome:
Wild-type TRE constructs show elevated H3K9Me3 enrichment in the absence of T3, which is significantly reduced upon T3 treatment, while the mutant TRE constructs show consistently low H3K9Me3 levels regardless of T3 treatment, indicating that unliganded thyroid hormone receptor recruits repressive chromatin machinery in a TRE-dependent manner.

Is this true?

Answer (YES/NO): NO